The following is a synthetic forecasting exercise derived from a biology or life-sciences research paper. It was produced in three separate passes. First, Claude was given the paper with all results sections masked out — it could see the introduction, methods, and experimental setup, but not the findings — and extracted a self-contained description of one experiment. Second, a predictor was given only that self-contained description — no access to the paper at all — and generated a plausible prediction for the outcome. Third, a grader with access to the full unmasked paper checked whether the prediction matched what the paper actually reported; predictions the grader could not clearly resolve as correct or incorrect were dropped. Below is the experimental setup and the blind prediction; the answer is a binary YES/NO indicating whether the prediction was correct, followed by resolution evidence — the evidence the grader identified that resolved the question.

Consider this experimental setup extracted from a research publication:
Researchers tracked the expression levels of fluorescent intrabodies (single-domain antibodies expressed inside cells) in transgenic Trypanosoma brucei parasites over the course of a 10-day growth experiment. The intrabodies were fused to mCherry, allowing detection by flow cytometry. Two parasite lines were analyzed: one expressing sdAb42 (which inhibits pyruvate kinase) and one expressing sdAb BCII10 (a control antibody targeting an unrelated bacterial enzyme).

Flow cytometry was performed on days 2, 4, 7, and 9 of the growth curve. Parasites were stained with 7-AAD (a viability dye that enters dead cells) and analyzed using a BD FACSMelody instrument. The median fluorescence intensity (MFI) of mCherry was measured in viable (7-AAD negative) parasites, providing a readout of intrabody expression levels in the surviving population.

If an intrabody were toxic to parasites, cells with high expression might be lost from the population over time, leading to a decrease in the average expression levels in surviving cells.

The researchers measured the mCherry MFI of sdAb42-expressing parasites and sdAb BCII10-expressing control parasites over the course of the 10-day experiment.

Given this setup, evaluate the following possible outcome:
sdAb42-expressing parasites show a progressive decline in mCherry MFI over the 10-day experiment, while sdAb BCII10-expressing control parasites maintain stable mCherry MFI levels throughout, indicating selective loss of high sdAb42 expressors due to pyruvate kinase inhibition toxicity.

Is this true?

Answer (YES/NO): YES